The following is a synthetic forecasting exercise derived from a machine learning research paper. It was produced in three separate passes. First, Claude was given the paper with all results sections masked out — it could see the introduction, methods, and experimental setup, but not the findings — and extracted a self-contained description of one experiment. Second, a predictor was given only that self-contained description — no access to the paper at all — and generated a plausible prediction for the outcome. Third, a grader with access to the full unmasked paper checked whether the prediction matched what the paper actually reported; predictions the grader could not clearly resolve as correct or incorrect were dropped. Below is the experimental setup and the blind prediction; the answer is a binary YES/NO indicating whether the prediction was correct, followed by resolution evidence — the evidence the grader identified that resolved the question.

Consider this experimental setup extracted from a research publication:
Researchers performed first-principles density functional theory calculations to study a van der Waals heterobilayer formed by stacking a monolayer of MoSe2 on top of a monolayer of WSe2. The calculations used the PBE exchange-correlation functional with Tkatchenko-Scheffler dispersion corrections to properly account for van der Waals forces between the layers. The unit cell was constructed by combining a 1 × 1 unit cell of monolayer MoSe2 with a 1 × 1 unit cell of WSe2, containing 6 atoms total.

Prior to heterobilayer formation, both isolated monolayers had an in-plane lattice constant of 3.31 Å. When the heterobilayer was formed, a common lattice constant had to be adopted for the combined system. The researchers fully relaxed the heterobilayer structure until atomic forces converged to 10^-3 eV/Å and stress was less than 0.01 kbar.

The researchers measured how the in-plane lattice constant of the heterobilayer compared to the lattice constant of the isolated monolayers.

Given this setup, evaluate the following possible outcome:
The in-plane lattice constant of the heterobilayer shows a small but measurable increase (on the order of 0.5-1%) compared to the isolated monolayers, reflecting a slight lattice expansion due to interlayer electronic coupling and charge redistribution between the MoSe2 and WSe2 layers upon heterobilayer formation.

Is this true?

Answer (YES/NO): NO